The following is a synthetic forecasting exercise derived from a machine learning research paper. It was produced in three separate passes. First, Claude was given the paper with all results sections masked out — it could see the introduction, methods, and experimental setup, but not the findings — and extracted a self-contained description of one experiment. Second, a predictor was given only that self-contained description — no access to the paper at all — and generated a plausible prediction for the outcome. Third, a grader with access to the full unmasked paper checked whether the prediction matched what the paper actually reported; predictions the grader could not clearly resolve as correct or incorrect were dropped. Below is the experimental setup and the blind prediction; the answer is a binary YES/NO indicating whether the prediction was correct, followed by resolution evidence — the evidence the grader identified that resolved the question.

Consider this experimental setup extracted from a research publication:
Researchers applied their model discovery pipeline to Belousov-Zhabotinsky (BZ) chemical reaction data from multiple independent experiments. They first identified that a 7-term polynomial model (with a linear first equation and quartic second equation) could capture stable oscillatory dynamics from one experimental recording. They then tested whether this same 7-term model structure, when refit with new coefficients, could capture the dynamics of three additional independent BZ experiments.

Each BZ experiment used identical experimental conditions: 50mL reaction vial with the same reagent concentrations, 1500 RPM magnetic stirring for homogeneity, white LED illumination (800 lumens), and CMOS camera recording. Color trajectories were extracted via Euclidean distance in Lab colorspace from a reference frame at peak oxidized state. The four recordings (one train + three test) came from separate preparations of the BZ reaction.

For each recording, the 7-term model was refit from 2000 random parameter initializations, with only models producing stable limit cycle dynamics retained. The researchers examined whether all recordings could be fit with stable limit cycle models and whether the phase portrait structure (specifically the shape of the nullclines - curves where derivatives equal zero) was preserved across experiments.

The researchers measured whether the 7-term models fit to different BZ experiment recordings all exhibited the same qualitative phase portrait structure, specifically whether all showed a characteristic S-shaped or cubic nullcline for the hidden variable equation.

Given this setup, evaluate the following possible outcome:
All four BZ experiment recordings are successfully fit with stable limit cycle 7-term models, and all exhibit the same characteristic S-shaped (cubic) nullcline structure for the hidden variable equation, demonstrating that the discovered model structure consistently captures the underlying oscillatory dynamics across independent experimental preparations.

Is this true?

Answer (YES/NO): NO